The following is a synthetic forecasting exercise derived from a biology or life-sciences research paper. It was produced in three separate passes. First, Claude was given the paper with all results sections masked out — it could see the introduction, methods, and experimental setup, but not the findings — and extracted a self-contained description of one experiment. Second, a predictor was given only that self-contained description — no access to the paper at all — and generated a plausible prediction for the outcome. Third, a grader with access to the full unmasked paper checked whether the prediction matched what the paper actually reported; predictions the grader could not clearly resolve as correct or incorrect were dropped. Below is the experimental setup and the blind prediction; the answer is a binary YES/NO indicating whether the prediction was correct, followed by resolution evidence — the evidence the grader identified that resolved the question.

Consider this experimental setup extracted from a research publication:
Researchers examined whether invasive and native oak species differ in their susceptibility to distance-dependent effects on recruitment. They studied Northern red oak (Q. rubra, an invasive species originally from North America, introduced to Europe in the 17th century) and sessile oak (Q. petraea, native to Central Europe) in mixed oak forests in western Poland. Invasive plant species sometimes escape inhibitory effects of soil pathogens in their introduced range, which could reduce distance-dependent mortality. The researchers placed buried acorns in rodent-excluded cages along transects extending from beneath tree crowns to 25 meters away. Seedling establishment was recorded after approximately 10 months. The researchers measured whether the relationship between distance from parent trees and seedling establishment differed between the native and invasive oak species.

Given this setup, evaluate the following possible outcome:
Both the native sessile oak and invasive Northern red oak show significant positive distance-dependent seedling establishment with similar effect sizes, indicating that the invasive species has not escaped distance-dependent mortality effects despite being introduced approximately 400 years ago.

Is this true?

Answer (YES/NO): NO